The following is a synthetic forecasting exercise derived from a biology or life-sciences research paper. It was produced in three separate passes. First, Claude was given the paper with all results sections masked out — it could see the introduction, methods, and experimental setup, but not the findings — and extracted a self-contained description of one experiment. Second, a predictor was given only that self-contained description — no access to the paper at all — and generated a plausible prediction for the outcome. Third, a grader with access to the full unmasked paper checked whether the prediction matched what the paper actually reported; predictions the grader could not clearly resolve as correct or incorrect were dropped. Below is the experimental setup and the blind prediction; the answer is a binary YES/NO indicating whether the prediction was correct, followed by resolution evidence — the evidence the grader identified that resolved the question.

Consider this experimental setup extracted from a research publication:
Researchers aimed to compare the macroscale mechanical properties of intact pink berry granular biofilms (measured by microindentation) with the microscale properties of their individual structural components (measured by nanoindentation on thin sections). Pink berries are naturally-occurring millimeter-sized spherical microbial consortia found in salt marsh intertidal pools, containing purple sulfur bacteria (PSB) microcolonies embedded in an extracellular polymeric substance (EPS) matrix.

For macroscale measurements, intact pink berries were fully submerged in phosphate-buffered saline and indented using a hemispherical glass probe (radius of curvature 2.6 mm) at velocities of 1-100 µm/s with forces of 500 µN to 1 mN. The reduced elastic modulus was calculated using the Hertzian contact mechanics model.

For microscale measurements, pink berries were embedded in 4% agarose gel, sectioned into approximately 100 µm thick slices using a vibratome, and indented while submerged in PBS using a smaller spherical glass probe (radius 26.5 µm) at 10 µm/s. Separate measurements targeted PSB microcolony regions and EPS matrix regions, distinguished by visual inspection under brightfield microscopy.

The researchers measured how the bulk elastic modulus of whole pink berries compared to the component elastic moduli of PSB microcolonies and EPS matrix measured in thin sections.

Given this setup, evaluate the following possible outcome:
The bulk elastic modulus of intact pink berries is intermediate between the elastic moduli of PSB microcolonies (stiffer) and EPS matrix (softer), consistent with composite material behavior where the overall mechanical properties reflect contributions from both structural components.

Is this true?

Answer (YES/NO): NO